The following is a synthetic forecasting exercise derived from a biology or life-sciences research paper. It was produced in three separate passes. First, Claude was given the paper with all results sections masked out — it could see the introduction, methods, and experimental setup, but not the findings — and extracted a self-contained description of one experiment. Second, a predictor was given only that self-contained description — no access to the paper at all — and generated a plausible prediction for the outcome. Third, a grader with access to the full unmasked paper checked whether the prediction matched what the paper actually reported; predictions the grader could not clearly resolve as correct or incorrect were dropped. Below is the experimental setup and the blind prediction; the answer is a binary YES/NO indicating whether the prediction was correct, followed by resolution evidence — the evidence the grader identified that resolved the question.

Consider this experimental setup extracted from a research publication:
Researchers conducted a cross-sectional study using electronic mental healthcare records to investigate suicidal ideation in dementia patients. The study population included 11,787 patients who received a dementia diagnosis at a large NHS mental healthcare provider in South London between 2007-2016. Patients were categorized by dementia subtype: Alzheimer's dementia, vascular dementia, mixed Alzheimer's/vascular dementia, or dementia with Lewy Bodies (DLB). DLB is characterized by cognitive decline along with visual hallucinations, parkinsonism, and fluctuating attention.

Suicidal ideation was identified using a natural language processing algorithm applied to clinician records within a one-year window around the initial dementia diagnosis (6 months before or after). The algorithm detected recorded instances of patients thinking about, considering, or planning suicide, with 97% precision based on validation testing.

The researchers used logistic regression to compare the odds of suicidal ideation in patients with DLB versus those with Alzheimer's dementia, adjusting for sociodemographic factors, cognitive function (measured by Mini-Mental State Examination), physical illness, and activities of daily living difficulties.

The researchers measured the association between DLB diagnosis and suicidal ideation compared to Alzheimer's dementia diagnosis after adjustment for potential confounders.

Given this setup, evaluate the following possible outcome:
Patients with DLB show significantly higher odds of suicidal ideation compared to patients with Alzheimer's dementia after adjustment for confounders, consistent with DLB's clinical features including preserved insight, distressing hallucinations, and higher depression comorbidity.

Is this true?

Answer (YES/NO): YES